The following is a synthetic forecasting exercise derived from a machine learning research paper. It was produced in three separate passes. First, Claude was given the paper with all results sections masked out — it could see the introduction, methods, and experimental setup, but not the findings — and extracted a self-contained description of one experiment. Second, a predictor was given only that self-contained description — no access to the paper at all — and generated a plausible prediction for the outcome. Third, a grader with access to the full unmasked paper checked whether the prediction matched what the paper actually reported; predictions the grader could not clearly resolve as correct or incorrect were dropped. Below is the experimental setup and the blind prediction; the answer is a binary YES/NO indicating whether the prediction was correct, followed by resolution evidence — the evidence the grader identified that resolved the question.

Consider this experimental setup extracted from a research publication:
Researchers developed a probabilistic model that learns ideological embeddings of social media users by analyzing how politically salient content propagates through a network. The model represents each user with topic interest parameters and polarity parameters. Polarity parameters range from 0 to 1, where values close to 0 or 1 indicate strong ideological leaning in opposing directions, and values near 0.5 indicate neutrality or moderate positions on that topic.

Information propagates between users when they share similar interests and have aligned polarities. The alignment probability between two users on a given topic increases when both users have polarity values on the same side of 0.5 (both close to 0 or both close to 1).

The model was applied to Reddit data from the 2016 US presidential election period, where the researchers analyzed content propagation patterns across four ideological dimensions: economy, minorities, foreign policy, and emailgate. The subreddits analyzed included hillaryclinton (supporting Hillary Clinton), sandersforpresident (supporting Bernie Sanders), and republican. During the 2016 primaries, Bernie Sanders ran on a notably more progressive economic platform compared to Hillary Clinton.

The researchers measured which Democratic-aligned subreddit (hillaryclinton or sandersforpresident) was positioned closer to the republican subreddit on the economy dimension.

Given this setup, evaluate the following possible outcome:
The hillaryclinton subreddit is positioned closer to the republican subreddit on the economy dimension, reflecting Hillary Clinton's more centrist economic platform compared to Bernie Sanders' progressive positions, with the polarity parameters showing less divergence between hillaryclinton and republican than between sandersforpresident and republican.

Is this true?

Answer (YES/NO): YES